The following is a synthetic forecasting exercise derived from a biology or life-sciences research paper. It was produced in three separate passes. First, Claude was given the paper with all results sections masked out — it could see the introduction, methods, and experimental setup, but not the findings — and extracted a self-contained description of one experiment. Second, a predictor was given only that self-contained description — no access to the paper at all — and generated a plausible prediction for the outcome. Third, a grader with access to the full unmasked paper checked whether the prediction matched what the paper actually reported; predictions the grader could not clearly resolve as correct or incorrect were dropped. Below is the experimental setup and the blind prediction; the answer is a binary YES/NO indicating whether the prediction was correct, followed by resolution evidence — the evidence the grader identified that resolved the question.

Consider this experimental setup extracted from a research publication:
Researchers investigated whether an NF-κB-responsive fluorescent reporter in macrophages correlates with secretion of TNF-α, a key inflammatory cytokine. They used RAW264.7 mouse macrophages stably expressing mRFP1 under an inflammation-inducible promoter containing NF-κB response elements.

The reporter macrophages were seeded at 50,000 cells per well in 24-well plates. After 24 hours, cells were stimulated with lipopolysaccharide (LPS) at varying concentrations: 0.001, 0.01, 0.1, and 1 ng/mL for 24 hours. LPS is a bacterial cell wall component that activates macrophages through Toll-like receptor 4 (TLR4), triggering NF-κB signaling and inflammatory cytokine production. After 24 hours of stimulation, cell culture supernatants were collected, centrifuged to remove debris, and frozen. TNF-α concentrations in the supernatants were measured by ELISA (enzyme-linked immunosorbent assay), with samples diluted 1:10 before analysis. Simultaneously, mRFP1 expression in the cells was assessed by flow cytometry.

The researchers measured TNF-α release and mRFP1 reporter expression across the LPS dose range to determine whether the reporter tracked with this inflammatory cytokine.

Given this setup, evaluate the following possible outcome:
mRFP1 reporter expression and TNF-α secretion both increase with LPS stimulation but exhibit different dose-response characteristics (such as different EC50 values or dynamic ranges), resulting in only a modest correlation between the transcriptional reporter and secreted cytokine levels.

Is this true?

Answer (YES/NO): NO